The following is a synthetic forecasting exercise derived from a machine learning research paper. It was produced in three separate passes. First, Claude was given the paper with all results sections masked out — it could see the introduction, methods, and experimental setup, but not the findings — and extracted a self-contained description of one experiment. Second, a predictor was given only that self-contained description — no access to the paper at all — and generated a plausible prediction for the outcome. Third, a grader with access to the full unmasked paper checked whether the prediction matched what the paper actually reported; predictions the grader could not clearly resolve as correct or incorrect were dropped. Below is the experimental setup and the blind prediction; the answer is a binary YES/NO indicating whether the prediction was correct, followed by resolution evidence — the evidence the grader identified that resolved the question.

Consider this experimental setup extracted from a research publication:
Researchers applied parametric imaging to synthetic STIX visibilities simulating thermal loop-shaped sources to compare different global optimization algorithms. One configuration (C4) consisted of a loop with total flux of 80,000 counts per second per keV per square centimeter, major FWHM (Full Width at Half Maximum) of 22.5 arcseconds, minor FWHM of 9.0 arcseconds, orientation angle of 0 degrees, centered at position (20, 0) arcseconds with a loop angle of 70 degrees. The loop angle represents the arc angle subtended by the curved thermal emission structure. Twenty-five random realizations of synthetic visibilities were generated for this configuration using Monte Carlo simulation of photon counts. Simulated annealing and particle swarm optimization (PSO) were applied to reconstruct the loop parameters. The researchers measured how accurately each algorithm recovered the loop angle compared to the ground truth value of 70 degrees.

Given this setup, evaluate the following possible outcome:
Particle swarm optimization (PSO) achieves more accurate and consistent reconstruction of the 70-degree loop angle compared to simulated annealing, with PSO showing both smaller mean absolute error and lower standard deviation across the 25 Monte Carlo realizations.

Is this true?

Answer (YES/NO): YES